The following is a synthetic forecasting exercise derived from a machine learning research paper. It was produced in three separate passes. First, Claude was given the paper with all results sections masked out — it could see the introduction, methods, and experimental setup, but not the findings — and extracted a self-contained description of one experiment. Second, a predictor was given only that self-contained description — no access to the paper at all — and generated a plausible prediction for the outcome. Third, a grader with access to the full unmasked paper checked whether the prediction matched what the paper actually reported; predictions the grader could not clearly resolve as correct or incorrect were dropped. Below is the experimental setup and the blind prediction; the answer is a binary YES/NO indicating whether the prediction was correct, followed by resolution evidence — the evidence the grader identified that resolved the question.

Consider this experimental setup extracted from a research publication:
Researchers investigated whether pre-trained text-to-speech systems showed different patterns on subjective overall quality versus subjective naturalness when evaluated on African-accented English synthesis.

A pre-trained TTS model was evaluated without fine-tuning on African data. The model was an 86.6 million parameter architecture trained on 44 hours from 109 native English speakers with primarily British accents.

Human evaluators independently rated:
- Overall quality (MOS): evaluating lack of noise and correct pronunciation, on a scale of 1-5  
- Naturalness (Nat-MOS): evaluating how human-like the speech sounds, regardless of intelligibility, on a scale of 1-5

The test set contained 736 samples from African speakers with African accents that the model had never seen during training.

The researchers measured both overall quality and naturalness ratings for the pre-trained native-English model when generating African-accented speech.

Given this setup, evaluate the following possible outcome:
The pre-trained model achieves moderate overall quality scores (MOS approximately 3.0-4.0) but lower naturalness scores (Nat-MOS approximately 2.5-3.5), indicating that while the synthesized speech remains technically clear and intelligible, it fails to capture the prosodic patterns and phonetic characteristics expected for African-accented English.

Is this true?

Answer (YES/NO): YES